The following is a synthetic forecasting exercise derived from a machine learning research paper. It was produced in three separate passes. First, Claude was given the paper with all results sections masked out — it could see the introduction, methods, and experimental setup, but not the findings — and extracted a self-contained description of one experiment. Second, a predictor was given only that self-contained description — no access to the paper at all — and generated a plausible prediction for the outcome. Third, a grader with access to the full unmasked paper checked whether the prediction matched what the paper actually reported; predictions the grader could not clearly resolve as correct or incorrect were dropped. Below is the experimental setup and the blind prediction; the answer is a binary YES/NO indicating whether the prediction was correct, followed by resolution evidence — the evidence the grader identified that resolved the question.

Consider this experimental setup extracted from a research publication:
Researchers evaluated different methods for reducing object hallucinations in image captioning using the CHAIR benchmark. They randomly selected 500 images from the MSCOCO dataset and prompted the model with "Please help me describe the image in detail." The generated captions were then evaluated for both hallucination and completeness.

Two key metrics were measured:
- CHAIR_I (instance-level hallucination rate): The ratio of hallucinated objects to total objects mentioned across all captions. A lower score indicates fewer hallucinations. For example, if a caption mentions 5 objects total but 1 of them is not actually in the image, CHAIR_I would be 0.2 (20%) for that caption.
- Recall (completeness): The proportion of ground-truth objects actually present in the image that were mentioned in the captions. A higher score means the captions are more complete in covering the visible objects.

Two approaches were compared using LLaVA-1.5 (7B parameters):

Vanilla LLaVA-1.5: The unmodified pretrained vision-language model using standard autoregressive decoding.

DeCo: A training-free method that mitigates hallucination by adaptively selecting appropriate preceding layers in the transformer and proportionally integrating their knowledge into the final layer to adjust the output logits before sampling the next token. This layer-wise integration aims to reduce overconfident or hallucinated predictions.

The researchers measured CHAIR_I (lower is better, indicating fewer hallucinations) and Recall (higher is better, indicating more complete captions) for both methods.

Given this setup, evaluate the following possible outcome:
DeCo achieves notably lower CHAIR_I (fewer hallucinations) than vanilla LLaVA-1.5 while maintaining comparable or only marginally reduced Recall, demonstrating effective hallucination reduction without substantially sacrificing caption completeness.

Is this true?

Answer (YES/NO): NO